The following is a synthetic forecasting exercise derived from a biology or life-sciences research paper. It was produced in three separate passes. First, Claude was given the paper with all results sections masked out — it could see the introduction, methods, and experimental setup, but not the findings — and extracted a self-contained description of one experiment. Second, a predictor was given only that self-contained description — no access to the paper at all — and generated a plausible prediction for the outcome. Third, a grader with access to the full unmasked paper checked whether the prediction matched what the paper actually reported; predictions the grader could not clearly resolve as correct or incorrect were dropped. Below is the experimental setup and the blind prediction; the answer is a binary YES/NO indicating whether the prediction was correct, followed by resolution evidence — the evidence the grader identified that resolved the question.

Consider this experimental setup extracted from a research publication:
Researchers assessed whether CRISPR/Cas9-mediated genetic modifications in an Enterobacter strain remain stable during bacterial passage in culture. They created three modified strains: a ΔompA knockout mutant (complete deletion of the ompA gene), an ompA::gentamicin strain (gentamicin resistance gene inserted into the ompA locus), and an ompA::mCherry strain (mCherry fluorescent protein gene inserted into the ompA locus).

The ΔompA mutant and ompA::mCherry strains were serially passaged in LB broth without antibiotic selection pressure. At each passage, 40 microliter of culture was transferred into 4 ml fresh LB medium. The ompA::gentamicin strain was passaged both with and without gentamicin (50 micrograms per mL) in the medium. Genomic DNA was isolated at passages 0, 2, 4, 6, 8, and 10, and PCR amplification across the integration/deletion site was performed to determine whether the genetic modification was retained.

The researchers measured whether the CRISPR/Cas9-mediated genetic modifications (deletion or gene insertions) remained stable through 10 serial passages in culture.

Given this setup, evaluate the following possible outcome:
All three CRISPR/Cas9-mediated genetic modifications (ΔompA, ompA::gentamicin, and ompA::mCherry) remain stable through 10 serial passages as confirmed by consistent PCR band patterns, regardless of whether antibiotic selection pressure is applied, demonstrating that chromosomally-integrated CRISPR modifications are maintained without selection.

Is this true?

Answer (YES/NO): YES